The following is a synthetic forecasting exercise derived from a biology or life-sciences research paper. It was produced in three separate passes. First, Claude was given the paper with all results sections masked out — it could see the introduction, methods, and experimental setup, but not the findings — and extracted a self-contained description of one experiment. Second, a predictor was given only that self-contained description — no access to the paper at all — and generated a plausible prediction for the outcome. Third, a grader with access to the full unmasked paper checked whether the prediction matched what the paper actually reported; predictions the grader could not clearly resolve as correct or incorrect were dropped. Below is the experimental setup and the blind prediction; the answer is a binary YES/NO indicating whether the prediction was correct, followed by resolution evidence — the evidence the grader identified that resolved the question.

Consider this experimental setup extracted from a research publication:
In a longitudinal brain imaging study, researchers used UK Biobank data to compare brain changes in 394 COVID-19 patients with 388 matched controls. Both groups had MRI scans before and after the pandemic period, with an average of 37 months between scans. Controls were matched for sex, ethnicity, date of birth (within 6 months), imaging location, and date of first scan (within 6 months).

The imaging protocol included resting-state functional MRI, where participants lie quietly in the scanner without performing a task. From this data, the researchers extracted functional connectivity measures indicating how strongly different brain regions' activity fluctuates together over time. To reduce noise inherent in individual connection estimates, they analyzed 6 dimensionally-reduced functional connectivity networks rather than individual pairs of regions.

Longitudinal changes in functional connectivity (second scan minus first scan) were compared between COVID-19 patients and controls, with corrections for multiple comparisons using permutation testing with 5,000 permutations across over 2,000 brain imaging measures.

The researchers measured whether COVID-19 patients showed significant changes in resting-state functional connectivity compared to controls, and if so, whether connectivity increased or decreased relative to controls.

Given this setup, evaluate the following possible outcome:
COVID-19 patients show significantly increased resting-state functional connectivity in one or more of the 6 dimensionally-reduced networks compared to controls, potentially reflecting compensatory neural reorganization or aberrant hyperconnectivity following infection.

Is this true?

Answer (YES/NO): NO